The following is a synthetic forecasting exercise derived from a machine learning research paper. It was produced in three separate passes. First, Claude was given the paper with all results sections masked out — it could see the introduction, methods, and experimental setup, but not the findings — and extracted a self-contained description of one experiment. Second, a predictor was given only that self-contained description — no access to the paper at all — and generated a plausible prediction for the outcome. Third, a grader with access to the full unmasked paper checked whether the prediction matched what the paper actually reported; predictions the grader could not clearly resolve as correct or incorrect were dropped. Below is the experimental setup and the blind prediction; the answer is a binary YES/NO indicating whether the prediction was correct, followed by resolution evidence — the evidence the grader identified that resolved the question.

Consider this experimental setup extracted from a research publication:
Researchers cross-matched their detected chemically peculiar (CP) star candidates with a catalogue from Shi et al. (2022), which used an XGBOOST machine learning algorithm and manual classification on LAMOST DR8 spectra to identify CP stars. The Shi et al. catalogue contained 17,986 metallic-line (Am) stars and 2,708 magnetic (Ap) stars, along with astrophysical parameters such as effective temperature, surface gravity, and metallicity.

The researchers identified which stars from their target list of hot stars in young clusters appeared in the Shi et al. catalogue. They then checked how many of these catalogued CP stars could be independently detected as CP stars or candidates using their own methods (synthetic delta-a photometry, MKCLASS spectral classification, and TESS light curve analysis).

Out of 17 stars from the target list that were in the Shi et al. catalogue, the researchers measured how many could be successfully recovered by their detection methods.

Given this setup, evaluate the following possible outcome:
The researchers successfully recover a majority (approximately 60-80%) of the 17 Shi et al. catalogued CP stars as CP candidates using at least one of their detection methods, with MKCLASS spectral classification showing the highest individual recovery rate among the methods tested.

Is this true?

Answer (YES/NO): NO